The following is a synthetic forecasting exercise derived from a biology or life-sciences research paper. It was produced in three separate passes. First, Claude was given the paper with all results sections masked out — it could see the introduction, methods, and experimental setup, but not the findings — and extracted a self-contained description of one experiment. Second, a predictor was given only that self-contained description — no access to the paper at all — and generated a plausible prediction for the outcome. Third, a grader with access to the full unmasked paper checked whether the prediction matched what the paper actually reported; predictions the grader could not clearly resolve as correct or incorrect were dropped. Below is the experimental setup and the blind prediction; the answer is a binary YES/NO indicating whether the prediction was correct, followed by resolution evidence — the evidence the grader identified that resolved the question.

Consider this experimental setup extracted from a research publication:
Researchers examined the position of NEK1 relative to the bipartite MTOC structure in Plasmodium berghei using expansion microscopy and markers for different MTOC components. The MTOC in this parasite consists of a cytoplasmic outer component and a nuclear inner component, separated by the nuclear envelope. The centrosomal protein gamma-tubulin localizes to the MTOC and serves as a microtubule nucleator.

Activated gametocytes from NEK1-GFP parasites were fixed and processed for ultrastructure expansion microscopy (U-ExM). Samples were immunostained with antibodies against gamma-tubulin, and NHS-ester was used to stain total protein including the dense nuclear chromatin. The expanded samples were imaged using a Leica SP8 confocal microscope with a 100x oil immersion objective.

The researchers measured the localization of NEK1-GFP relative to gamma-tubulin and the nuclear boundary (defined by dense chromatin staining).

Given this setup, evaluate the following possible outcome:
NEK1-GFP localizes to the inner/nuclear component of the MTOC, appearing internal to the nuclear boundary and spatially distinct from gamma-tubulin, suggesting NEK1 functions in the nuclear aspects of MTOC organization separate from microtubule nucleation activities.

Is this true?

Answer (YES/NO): NO